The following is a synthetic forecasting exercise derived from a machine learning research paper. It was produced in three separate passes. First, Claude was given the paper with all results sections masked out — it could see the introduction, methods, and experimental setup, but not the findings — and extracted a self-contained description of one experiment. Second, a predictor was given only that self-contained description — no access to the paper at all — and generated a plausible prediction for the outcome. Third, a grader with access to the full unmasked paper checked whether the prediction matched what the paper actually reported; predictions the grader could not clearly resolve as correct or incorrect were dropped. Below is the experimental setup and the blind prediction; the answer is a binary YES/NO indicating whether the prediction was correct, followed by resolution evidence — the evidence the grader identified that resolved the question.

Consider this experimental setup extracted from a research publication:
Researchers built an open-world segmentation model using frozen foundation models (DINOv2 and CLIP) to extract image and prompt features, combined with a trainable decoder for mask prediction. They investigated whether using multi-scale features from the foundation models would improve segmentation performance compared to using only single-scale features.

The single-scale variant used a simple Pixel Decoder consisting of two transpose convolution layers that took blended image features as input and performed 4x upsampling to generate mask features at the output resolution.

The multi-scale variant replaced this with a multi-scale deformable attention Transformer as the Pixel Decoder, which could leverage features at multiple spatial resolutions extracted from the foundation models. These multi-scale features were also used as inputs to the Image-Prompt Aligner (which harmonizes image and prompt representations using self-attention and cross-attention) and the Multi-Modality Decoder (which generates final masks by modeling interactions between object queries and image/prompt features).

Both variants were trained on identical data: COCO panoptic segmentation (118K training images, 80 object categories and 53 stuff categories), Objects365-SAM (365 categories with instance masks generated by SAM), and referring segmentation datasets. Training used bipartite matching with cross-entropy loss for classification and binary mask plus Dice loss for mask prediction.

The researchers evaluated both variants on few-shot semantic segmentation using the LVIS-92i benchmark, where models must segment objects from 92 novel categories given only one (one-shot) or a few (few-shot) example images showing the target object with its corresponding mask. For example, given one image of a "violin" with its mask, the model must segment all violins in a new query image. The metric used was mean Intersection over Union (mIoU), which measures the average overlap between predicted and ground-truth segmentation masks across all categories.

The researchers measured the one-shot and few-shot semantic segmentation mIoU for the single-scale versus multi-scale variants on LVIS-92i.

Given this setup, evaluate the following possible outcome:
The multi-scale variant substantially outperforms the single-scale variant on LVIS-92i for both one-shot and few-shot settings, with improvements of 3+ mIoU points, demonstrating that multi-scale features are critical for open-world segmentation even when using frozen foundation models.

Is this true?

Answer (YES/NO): NO